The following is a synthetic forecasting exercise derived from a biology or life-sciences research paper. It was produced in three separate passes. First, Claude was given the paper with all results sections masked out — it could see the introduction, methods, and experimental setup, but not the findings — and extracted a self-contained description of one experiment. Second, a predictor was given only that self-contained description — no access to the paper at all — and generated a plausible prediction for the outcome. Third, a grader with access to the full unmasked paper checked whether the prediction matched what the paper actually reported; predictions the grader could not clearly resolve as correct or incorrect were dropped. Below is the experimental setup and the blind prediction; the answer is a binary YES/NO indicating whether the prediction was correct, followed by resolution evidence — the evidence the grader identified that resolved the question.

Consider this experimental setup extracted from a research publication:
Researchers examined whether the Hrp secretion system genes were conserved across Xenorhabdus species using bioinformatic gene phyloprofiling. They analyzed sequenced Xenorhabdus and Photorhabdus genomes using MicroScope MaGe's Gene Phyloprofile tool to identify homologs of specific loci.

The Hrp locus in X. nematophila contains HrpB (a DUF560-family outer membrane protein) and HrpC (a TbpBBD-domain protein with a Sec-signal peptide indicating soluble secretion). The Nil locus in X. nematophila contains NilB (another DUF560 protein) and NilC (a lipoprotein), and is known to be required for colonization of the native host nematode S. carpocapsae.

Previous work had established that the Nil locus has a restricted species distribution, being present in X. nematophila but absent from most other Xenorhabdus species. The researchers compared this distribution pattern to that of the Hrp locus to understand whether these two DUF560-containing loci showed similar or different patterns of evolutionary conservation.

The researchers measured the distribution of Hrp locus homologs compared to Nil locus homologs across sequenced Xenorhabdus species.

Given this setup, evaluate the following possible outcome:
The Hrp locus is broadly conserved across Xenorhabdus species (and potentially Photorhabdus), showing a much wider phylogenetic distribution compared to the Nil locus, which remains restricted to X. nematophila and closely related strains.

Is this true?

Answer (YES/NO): YES